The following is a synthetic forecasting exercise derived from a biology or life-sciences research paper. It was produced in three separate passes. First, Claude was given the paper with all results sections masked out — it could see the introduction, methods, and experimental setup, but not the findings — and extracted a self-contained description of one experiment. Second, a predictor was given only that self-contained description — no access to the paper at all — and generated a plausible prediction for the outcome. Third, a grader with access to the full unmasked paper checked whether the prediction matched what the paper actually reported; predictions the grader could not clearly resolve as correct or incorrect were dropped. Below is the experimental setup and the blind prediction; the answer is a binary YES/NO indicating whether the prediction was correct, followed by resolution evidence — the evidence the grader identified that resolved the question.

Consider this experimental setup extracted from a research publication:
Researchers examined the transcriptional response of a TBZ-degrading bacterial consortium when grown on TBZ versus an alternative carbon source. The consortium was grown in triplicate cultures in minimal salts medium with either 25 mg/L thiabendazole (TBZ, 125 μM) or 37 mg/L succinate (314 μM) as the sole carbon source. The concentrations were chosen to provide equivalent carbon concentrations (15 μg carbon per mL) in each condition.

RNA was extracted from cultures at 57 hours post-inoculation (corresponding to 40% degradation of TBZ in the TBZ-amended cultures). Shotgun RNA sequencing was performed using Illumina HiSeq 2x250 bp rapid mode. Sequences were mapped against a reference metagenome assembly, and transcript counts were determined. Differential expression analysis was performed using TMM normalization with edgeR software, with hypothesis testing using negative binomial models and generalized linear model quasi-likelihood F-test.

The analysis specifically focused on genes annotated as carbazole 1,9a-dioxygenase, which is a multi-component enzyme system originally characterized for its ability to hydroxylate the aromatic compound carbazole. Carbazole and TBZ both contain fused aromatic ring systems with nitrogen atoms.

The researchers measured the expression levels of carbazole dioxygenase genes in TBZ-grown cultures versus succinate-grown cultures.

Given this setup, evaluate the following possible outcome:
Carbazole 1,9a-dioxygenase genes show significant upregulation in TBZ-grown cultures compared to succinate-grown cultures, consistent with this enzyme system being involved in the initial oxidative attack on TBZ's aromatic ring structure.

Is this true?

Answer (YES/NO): YES